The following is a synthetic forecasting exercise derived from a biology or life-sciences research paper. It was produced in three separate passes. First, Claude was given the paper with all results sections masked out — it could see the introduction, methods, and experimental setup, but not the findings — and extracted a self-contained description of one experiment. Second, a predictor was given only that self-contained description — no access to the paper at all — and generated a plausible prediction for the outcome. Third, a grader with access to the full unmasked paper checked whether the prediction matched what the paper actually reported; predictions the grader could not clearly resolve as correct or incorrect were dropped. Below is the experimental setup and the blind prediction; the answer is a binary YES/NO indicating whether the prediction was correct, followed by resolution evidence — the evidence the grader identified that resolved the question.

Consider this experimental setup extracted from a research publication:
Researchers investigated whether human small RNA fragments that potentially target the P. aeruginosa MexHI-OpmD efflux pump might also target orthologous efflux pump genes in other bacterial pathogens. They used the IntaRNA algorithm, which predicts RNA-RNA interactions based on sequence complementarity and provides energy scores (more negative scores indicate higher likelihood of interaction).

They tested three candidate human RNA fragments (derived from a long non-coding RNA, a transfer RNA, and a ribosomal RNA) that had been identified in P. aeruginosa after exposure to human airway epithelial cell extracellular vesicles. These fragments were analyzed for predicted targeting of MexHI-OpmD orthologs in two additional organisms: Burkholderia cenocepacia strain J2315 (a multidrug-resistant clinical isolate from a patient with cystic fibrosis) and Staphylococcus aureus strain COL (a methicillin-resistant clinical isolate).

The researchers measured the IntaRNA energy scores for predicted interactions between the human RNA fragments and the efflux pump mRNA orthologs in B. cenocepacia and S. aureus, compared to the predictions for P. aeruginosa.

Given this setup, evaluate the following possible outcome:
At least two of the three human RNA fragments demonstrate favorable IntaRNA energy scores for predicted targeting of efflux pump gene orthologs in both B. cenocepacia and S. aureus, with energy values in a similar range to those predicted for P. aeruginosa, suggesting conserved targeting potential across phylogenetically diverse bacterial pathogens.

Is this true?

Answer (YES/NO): NO